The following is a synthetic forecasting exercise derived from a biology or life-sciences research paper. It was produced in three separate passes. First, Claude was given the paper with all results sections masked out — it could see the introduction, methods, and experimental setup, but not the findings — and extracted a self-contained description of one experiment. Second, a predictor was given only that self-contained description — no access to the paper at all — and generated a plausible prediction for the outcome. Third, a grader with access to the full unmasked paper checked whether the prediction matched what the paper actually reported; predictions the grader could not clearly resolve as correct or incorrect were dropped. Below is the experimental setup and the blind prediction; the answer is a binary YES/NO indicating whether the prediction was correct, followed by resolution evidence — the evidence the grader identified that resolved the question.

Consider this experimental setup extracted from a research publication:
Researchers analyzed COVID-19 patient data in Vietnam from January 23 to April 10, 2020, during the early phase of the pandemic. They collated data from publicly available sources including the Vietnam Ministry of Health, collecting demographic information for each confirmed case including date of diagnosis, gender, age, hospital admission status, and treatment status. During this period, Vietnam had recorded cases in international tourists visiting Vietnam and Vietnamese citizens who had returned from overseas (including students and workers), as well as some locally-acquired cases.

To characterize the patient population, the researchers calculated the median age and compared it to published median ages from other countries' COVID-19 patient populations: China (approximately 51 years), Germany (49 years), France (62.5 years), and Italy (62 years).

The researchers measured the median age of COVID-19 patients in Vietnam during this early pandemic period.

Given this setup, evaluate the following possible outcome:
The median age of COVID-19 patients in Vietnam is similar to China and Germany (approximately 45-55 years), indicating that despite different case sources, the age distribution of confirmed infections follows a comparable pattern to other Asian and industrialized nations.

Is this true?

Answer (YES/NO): NO